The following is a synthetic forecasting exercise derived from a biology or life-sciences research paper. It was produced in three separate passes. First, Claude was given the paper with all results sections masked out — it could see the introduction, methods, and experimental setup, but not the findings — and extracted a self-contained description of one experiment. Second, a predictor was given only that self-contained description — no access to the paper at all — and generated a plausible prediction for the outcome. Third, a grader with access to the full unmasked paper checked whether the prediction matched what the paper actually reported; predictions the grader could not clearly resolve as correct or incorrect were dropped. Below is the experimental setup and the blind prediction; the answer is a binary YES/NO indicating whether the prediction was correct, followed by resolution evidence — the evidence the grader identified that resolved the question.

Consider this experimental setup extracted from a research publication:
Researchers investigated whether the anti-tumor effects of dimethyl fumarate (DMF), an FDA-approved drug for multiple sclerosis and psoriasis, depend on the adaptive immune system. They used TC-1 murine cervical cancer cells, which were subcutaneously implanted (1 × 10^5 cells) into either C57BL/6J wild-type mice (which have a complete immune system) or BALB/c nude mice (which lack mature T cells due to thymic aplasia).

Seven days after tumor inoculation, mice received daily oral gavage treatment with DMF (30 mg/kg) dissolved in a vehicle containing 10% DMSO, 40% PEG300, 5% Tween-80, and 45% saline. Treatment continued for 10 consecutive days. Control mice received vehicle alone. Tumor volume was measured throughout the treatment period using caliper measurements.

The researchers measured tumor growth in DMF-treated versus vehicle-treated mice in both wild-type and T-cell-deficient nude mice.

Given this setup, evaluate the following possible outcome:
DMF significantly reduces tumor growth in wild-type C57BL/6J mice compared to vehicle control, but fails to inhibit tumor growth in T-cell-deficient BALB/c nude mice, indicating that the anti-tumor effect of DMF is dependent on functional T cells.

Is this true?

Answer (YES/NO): YES